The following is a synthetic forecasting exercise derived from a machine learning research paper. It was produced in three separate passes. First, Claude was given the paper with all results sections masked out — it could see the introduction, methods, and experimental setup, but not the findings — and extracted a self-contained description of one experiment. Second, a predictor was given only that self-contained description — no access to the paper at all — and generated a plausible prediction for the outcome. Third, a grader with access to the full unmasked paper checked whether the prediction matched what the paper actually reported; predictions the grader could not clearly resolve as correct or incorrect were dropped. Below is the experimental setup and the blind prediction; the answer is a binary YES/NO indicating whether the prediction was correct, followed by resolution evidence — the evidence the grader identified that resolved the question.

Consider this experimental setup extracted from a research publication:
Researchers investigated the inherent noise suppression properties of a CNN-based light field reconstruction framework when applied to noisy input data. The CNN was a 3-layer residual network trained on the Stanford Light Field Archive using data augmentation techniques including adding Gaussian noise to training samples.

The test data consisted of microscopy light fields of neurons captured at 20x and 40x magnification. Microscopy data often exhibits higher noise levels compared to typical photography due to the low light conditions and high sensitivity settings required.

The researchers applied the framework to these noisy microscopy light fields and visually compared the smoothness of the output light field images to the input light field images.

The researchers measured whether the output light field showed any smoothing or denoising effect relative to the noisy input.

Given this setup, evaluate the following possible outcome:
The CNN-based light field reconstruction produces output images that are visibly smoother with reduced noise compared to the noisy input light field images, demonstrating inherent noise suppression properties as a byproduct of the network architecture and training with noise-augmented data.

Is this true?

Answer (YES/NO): YES